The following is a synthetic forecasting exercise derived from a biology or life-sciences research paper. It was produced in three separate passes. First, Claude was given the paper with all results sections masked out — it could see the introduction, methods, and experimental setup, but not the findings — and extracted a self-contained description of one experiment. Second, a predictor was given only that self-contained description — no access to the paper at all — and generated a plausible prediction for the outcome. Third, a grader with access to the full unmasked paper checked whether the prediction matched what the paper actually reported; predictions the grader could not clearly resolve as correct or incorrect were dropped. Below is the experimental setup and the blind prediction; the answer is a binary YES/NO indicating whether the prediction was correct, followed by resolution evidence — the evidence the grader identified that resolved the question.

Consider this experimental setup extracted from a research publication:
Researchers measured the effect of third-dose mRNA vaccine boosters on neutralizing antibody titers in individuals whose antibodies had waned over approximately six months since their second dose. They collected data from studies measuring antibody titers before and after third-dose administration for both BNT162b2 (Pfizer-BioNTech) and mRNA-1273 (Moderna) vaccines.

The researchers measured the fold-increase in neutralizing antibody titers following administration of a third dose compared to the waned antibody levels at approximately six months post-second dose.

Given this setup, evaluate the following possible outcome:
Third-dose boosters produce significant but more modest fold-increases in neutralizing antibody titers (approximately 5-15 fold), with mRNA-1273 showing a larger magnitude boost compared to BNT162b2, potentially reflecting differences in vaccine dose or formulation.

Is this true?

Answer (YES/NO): NO